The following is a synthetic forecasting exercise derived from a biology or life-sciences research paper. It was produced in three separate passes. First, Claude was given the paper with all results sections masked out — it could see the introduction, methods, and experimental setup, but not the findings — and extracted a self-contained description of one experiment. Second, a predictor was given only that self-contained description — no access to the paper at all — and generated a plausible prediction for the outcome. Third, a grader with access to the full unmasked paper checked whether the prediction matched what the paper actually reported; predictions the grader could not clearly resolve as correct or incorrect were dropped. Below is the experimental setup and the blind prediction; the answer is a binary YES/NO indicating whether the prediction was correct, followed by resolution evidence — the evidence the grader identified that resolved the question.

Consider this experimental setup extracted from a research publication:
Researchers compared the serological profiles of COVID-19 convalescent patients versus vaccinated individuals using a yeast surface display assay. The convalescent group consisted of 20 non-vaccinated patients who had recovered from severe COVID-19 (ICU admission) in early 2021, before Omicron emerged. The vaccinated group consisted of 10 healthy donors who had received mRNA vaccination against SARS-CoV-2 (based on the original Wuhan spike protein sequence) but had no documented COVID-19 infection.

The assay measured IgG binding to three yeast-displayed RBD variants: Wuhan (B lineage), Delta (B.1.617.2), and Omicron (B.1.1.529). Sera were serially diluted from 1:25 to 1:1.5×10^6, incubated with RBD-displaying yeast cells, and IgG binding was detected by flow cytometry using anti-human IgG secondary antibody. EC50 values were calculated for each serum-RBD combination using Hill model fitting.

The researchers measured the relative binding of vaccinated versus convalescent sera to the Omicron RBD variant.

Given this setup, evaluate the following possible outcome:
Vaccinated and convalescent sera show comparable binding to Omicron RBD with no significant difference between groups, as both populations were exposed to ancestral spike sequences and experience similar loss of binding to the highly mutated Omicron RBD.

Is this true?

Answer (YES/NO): NO